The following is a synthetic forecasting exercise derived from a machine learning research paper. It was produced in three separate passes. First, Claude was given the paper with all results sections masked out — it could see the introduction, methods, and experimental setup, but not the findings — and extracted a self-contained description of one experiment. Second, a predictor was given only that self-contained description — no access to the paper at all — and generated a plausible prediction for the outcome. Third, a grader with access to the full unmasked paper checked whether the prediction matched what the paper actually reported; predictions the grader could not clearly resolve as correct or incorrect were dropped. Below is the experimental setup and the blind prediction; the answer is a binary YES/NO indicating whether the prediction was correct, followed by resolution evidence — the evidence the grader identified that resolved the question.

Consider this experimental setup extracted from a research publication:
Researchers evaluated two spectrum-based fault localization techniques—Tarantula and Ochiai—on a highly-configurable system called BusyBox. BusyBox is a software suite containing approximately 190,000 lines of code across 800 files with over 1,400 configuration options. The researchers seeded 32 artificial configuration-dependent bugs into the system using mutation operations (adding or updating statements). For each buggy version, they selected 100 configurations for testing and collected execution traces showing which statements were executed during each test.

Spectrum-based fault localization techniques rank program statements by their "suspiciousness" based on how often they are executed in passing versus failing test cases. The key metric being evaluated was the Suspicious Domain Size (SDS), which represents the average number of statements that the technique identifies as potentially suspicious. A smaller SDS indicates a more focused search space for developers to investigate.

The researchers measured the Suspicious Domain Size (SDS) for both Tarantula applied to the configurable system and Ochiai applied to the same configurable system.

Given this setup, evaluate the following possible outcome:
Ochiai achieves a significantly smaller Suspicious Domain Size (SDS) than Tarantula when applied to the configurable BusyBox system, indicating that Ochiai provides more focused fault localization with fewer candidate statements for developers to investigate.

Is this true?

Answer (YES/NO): NO